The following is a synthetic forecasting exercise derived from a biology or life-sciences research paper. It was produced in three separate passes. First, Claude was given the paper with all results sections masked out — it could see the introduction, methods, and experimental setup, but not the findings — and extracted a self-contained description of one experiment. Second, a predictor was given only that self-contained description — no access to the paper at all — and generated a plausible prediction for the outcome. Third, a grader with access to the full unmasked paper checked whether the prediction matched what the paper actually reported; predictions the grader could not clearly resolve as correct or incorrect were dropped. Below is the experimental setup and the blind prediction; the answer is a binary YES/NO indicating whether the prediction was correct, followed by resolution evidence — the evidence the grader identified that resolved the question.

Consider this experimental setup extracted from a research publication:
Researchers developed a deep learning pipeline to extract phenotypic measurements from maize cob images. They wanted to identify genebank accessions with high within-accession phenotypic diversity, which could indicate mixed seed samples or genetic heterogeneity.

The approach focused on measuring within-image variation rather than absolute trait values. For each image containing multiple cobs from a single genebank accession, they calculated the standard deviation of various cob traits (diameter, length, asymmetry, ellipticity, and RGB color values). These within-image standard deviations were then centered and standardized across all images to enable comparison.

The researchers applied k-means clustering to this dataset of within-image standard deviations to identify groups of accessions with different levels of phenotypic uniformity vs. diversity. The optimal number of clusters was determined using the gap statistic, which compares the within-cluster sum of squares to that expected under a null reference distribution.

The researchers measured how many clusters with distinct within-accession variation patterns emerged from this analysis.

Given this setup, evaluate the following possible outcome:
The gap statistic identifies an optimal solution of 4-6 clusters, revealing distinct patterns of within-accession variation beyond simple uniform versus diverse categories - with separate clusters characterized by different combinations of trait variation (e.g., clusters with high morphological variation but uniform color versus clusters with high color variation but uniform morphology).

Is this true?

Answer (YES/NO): NO